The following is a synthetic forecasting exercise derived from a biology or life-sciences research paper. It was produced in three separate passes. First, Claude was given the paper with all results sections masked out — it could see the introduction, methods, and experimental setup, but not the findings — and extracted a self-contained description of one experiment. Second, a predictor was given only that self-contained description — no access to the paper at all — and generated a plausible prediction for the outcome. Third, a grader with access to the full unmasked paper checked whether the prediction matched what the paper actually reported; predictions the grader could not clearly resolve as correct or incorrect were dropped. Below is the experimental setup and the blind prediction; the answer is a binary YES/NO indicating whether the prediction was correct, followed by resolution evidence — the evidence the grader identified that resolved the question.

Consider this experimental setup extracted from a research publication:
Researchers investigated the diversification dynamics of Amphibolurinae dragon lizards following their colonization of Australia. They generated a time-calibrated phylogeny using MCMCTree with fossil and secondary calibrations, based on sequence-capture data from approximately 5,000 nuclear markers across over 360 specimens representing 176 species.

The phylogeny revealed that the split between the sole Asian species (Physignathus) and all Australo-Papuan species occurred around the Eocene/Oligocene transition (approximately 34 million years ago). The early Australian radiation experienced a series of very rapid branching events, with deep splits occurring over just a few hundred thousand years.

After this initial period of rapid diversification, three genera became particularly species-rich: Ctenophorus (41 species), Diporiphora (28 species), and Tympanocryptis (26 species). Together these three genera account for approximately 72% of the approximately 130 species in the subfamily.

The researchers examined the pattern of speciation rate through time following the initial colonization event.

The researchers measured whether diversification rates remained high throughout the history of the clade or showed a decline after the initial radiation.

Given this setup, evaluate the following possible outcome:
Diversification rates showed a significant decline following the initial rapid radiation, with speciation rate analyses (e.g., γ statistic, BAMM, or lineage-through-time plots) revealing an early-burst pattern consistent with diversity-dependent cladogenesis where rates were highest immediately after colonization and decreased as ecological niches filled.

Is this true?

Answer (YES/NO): NO